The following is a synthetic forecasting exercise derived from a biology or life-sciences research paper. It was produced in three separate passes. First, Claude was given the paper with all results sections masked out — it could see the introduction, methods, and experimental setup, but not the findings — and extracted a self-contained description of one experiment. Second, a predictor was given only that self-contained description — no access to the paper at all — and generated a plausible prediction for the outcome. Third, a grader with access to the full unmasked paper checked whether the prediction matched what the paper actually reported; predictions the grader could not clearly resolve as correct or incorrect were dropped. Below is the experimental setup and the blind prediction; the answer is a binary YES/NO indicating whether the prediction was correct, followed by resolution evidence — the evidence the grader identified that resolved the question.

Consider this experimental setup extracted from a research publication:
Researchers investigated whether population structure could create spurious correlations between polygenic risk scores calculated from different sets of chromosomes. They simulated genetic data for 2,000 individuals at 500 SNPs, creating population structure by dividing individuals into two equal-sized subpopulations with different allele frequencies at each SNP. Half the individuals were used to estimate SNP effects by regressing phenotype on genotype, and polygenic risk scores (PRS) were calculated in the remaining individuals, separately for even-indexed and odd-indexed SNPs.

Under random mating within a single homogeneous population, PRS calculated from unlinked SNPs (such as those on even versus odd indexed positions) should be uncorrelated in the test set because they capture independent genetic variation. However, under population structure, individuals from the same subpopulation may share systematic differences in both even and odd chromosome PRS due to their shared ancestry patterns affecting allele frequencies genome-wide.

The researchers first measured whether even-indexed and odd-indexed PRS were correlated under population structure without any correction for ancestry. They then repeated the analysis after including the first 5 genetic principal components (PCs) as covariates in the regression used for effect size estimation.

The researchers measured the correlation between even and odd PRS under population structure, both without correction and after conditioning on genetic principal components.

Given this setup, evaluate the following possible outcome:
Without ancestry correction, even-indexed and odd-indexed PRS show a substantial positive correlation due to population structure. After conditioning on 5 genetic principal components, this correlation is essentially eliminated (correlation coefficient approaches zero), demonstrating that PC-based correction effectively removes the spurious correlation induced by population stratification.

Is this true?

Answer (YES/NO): YES